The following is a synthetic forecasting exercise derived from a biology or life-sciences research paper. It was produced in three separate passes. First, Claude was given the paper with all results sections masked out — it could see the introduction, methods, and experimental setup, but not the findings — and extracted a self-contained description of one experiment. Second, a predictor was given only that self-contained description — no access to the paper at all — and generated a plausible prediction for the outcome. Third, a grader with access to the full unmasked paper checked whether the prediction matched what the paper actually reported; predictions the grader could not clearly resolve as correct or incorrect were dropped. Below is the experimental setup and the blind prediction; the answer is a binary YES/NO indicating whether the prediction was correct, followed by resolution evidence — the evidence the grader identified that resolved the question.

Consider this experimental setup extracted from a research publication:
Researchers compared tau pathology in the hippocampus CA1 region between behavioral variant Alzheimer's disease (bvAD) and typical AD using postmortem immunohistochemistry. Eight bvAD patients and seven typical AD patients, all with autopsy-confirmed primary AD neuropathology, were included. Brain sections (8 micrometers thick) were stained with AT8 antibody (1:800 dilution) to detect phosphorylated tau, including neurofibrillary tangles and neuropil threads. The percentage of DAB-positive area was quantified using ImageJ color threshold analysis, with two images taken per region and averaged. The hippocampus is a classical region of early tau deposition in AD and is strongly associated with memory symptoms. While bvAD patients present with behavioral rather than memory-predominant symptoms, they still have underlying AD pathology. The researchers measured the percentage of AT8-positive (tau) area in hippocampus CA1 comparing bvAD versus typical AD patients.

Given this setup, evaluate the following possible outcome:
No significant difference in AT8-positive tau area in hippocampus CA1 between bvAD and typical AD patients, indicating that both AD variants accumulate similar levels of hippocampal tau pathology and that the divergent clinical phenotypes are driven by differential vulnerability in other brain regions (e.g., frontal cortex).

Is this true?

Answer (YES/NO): YES